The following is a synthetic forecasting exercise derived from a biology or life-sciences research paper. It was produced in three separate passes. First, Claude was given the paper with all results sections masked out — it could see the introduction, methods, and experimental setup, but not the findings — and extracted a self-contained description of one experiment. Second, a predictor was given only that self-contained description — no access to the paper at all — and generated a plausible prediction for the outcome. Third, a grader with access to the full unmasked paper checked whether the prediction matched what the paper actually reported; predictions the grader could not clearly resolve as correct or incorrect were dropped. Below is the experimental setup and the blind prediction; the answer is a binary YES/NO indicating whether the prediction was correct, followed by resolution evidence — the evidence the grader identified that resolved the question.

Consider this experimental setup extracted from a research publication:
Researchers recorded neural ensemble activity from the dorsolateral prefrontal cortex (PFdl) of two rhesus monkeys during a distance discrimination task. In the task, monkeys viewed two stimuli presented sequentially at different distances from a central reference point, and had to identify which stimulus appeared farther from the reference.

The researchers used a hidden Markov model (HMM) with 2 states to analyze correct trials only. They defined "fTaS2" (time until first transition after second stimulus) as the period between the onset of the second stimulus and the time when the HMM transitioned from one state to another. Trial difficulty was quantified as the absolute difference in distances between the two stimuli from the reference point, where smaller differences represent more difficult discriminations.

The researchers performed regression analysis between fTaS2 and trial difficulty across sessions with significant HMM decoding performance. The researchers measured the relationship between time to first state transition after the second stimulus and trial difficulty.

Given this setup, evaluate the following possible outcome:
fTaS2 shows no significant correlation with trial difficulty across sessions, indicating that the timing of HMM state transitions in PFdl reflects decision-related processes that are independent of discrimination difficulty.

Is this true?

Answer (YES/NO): NO